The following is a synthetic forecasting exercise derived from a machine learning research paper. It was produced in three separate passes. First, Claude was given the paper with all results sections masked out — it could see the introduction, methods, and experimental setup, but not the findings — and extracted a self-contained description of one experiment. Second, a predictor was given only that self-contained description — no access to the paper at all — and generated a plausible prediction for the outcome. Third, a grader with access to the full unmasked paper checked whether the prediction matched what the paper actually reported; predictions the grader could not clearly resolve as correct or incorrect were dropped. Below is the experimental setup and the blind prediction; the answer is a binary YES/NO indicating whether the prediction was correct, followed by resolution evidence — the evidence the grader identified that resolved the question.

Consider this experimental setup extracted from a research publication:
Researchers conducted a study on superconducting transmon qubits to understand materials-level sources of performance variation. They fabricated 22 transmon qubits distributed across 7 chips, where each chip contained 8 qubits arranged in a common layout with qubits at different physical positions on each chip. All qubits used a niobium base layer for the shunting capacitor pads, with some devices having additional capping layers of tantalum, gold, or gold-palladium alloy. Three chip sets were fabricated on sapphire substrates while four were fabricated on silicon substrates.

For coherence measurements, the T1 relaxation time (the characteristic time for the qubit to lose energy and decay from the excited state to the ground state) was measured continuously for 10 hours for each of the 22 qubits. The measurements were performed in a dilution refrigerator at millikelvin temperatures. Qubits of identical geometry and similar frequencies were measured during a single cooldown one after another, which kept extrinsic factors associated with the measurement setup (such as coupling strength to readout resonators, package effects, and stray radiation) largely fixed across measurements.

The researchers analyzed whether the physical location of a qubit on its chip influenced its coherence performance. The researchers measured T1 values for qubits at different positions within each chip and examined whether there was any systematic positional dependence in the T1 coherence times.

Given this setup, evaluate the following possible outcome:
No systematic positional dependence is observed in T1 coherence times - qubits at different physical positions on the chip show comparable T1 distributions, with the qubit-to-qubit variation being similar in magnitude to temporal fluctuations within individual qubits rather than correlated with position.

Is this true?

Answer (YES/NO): YES